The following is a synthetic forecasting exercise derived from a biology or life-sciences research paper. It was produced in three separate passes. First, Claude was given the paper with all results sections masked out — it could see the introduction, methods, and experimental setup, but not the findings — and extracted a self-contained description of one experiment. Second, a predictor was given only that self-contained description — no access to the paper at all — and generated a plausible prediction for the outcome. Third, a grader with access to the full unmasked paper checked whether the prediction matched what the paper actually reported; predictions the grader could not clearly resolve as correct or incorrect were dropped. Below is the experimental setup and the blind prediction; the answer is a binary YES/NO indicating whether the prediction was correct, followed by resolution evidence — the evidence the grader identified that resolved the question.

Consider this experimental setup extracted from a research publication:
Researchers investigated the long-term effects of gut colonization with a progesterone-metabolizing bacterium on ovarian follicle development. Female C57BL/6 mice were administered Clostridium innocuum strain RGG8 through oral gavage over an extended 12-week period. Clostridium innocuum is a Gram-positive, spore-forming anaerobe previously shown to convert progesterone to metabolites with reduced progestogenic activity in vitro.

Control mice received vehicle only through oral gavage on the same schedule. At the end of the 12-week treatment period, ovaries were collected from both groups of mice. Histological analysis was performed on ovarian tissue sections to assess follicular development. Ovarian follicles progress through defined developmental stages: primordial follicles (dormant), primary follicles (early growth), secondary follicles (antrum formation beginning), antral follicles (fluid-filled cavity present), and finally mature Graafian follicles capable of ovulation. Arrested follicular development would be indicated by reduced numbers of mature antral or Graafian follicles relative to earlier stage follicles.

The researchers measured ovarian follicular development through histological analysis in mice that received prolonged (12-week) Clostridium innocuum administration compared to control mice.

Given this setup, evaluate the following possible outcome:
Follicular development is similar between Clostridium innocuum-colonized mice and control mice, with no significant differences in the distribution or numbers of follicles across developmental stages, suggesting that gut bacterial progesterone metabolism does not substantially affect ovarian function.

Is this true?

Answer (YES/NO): NO